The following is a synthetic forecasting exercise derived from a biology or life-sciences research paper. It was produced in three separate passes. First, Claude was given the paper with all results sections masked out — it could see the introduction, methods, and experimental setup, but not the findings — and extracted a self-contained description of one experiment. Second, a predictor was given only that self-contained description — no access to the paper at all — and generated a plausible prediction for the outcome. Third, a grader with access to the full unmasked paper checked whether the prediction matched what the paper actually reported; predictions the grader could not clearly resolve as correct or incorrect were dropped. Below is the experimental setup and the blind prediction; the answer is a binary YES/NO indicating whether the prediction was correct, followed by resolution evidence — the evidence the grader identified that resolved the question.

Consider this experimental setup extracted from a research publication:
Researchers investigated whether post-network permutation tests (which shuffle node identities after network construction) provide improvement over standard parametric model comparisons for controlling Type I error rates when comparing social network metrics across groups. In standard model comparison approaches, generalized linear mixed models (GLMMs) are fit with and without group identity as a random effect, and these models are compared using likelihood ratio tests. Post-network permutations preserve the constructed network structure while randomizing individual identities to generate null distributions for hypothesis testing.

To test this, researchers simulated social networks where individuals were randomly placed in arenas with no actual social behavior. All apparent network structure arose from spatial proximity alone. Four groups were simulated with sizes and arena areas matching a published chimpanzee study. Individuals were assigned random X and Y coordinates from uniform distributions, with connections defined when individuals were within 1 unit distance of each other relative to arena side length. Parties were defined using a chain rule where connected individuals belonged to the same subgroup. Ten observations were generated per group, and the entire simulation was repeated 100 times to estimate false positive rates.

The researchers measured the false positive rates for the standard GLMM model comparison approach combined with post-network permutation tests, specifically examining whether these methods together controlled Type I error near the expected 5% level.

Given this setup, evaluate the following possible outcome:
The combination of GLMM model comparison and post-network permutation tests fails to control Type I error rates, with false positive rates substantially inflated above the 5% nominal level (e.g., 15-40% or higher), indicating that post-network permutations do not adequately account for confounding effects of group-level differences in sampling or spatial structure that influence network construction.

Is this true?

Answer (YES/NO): YES